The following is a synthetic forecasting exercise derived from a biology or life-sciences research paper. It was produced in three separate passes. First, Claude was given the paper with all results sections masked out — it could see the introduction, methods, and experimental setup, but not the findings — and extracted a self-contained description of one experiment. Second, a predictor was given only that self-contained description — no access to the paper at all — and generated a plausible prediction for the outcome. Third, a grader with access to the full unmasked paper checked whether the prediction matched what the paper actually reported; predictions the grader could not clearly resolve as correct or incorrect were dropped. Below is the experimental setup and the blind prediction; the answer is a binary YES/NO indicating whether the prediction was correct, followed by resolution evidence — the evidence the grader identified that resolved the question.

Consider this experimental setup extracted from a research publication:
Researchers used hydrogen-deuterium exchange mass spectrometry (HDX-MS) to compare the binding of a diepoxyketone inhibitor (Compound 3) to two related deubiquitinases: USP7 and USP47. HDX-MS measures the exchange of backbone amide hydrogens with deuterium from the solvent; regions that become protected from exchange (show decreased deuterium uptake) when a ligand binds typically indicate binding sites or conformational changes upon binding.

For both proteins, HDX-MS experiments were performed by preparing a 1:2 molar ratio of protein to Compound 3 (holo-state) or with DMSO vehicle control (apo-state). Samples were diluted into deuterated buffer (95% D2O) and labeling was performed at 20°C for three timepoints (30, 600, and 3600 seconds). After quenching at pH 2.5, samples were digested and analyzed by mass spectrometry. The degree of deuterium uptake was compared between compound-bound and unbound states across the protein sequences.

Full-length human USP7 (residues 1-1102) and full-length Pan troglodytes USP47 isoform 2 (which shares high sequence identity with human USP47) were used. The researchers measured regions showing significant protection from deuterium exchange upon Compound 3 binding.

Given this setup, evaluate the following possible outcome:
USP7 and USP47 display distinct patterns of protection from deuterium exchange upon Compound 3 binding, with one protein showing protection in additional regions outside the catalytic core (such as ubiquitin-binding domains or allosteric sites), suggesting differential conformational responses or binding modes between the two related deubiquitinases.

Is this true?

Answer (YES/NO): YES